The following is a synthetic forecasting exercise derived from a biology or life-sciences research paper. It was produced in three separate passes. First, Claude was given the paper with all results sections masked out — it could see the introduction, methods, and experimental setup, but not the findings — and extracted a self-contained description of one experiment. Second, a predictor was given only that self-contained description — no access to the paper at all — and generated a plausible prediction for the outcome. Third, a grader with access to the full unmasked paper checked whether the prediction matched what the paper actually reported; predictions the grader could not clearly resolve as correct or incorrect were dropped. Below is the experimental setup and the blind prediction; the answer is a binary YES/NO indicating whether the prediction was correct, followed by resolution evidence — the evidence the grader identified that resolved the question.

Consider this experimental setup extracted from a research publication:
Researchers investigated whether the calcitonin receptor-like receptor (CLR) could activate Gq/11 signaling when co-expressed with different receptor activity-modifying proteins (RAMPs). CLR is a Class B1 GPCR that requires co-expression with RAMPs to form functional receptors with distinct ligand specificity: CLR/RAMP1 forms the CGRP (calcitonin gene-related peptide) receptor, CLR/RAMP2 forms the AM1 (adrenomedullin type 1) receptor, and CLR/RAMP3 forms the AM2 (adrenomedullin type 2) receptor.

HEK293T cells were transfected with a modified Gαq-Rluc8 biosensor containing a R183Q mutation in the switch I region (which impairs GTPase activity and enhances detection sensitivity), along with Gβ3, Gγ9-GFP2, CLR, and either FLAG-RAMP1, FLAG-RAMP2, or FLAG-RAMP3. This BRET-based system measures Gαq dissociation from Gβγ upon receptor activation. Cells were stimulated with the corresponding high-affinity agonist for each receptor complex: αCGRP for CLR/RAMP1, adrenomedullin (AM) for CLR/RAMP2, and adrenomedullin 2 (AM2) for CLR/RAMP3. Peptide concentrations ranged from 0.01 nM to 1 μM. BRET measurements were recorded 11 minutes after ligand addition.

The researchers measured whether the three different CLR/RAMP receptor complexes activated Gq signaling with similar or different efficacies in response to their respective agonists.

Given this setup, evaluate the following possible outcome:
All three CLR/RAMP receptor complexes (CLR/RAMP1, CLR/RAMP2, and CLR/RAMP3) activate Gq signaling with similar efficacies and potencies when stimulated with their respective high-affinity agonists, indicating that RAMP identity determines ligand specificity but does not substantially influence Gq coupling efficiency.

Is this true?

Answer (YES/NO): NO